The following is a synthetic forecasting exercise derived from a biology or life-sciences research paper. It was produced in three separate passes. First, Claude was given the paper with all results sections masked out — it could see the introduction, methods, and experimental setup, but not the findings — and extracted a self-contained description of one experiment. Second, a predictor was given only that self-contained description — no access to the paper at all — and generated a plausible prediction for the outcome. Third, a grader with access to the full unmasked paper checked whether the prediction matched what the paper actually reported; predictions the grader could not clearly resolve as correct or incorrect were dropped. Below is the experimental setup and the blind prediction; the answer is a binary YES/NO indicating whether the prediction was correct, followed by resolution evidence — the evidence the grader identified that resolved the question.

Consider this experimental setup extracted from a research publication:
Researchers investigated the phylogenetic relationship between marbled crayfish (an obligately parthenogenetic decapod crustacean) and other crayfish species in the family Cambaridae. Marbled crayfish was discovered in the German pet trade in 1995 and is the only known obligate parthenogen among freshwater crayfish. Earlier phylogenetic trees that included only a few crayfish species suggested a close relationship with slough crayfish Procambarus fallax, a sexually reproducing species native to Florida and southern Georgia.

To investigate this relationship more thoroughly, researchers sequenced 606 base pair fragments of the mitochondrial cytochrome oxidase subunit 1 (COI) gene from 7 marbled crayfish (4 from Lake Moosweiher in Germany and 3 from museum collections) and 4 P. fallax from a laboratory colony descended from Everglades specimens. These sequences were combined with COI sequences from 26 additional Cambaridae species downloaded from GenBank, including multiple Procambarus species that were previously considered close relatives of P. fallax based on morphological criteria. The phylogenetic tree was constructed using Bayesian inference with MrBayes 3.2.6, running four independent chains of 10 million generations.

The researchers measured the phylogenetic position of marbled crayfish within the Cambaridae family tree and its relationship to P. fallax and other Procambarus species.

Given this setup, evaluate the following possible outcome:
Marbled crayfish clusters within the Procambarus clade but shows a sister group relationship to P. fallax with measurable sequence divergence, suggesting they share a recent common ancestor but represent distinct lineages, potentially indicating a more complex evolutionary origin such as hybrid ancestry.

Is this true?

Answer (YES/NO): NO